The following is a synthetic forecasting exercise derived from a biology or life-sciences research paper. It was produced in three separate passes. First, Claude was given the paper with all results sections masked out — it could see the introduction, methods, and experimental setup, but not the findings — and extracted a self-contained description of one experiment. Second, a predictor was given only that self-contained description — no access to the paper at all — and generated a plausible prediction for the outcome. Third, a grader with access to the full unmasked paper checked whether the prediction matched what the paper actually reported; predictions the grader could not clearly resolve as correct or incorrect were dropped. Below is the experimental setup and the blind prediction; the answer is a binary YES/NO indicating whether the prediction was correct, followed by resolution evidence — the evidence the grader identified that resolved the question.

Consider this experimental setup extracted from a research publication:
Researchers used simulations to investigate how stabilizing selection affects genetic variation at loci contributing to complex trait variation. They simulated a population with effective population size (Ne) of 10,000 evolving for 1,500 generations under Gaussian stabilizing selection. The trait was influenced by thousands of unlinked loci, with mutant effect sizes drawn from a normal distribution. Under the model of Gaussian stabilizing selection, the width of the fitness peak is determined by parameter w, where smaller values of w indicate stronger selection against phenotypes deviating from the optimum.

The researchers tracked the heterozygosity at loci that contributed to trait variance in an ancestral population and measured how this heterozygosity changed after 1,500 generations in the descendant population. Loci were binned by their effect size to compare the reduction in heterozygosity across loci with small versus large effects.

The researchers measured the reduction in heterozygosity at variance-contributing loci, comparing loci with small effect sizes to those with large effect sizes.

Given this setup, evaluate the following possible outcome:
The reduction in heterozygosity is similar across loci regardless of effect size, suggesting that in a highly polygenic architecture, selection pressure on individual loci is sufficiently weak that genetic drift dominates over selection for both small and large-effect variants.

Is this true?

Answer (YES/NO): NO